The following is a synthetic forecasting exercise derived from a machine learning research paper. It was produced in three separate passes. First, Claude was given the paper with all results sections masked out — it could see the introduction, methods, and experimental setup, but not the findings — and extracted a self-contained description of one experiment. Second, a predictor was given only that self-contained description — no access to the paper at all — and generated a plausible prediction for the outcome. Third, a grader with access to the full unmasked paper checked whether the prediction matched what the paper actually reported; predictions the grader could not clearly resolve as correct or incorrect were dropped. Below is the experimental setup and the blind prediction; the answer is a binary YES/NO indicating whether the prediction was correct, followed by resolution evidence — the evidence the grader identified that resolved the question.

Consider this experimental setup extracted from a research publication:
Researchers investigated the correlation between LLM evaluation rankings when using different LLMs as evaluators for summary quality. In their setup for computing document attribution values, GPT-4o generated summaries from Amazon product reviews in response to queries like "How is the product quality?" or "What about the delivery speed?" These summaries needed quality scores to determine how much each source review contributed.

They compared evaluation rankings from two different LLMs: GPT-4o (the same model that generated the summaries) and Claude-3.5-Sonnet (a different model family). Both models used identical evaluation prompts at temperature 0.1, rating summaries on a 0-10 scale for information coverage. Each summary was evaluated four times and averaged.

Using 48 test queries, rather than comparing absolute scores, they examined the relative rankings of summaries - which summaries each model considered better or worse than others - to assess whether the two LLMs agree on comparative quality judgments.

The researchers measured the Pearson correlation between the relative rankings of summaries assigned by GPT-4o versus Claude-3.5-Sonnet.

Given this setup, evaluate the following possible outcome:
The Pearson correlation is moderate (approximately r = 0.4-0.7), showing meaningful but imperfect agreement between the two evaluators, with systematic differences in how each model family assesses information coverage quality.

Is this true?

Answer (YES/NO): NO